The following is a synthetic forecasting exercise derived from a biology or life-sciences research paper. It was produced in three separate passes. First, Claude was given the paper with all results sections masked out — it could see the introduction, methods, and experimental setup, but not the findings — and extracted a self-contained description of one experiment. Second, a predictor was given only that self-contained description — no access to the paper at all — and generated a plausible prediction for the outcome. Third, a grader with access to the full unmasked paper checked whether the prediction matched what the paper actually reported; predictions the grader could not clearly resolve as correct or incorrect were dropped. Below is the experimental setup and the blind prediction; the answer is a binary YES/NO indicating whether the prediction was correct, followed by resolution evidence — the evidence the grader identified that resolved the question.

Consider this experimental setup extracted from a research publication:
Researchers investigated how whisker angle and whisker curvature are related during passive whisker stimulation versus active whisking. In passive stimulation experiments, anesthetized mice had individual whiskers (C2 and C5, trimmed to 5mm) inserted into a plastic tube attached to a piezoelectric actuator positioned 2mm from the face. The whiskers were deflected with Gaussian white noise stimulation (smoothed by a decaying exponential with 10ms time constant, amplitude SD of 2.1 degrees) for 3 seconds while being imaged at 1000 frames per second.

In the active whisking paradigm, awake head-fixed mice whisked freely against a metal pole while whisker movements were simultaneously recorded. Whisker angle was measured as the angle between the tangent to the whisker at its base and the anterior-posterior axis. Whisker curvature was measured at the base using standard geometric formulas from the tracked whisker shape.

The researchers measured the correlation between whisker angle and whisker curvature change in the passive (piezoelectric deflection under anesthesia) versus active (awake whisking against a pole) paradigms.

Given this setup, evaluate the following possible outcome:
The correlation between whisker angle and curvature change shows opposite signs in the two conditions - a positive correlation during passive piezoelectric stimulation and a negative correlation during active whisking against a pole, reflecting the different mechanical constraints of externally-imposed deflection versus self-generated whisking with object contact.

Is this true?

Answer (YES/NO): NO